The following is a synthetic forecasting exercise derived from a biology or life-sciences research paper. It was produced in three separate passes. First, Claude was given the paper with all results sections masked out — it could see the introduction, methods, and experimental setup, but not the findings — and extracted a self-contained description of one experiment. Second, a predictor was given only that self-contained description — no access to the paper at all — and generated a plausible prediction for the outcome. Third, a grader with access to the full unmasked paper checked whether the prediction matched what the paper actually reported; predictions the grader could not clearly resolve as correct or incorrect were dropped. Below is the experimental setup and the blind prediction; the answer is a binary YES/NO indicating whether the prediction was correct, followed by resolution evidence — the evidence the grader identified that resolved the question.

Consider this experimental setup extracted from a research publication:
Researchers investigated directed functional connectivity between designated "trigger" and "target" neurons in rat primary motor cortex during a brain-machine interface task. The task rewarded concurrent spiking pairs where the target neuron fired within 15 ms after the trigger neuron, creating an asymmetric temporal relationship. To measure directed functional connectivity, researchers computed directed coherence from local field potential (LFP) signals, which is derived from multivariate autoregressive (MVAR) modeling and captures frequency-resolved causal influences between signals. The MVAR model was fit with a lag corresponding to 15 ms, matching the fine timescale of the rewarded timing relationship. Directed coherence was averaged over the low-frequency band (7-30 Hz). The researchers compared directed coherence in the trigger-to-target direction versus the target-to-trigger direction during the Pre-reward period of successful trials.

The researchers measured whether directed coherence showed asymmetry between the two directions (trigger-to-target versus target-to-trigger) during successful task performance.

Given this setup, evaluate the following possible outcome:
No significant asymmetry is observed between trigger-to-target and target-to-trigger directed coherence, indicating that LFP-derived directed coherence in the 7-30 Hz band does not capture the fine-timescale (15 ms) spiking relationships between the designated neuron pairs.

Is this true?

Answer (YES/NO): NO